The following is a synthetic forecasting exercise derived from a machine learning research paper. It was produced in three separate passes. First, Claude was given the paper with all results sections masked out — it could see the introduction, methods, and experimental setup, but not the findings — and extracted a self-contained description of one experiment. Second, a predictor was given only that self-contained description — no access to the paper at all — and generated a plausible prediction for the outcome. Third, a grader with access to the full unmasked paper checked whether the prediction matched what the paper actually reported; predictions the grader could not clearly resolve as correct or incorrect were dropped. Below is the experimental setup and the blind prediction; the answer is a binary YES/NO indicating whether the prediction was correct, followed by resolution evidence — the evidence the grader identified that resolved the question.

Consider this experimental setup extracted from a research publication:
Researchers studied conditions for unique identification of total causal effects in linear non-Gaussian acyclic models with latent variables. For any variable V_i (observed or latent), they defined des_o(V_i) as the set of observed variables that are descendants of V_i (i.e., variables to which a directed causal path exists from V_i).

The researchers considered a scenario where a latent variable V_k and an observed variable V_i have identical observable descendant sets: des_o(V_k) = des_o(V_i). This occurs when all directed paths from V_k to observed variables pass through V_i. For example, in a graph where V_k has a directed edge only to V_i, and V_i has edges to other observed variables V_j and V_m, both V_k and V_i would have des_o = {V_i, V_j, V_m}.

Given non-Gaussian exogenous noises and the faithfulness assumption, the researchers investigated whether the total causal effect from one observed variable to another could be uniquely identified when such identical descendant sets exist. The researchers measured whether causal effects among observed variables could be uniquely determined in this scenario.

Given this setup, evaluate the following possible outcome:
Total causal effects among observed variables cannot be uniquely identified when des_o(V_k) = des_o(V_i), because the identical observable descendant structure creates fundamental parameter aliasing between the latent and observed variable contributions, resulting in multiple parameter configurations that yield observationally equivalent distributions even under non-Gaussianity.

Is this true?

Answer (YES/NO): YES